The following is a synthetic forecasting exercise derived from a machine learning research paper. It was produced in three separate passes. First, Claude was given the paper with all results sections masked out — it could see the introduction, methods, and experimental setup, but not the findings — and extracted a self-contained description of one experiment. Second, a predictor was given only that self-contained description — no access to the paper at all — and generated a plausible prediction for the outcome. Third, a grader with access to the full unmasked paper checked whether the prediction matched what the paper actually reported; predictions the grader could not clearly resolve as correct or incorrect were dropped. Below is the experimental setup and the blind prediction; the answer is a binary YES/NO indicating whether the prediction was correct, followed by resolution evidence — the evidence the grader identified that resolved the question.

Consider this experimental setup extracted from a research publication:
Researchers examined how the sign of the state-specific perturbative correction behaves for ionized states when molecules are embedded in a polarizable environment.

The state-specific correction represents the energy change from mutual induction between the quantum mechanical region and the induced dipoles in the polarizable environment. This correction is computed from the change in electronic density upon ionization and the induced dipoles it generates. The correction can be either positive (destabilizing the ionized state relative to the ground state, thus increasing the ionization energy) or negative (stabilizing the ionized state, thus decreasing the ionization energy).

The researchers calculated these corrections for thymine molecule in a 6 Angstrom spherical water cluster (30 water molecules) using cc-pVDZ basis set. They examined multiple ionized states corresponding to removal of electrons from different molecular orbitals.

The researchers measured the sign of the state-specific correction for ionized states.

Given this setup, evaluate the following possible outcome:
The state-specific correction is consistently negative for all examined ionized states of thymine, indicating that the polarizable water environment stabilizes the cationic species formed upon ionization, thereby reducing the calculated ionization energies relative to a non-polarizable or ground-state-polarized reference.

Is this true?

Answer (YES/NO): YES